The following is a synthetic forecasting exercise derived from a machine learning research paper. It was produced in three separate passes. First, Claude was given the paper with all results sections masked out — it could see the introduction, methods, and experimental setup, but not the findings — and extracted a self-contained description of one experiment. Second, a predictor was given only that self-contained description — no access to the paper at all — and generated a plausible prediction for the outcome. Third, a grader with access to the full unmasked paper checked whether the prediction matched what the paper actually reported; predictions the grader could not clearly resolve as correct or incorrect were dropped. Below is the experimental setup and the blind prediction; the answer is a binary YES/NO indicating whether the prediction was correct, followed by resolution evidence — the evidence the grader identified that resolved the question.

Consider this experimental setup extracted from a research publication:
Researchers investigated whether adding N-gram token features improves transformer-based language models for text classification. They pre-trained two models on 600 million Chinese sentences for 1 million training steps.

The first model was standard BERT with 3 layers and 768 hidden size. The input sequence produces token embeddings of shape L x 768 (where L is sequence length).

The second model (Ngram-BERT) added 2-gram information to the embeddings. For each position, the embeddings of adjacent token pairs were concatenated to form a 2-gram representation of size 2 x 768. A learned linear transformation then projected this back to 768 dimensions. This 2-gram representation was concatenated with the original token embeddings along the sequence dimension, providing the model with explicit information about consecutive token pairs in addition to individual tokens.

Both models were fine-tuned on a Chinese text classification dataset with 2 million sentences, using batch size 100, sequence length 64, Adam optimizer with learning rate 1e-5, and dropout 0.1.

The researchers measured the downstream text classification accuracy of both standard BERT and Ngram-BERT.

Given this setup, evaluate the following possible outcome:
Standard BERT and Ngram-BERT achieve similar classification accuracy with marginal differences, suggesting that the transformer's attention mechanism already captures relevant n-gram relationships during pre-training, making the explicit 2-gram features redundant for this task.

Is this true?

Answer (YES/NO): YES